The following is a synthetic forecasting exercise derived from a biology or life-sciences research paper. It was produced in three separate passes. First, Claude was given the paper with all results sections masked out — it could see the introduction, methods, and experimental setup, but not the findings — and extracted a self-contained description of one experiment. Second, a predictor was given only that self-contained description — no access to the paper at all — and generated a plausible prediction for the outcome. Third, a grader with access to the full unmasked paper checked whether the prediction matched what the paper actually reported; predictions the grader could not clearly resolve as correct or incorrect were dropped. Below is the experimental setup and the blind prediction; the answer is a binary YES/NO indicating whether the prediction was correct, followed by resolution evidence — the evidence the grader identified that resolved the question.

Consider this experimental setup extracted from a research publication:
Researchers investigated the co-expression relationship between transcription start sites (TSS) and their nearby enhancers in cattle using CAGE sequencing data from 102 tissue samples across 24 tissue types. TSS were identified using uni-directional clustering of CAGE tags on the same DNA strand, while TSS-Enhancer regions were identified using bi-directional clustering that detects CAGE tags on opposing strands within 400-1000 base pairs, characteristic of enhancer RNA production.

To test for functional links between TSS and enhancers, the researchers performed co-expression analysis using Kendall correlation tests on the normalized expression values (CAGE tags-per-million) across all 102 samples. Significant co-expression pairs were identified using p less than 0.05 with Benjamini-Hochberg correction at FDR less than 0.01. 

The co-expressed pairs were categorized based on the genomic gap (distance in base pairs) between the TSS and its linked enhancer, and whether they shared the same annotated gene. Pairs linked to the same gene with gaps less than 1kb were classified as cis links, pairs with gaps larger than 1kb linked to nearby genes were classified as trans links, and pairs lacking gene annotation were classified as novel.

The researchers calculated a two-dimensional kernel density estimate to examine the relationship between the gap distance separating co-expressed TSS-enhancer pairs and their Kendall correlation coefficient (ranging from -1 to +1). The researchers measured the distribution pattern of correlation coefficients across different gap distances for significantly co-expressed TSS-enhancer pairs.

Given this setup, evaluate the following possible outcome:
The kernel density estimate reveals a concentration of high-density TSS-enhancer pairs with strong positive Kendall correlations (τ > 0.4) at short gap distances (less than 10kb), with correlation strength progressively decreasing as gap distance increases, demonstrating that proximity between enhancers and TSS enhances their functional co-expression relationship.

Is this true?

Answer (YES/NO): NO